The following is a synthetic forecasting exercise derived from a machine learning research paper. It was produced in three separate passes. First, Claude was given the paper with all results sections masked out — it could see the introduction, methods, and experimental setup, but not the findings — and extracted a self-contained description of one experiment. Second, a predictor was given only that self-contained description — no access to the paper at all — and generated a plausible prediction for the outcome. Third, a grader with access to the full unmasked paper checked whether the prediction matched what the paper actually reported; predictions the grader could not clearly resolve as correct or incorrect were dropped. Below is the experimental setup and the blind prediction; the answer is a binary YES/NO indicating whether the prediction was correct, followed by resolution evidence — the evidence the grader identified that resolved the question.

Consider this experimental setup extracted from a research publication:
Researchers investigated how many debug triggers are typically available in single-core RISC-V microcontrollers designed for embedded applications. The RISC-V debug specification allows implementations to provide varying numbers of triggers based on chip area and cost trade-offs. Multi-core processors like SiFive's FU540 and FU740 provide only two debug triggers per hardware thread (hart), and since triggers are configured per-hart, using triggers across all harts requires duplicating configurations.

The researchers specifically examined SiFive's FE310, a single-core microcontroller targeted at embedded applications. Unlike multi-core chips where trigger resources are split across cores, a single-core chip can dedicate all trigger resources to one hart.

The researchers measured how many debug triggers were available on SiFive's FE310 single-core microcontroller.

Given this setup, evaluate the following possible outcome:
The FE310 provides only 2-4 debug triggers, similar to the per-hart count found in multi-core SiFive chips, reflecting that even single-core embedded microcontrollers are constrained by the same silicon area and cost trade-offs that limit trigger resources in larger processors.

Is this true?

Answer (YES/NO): NO